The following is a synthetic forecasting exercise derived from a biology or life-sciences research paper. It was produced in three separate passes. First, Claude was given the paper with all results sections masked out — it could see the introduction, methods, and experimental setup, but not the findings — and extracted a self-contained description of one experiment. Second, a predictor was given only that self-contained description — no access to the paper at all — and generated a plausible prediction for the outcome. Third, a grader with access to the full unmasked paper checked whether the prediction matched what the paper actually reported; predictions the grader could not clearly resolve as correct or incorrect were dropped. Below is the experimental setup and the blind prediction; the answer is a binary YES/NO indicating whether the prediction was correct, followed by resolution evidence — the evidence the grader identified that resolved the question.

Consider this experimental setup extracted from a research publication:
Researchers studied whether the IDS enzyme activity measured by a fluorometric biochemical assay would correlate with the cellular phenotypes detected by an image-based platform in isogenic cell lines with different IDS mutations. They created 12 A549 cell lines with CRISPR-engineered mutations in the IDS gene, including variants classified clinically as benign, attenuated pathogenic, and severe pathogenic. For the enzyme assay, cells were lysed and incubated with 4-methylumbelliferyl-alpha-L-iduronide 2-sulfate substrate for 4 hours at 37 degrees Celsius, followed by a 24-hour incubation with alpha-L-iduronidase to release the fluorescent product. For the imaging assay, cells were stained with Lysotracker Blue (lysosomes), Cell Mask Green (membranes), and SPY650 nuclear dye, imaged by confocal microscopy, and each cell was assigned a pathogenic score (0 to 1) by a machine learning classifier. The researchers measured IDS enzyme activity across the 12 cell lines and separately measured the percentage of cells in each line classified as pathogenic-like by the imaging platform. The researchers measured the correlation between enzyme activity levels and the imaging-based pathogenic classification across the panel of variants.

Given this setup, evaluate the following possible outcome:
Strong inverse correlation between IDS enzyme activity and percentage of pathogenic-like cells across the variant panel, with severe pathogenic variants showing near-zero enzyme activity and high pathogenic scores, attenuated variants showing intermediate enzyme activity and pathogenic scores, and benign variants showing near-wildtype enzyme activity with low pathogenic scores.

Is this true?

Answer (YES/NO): NO